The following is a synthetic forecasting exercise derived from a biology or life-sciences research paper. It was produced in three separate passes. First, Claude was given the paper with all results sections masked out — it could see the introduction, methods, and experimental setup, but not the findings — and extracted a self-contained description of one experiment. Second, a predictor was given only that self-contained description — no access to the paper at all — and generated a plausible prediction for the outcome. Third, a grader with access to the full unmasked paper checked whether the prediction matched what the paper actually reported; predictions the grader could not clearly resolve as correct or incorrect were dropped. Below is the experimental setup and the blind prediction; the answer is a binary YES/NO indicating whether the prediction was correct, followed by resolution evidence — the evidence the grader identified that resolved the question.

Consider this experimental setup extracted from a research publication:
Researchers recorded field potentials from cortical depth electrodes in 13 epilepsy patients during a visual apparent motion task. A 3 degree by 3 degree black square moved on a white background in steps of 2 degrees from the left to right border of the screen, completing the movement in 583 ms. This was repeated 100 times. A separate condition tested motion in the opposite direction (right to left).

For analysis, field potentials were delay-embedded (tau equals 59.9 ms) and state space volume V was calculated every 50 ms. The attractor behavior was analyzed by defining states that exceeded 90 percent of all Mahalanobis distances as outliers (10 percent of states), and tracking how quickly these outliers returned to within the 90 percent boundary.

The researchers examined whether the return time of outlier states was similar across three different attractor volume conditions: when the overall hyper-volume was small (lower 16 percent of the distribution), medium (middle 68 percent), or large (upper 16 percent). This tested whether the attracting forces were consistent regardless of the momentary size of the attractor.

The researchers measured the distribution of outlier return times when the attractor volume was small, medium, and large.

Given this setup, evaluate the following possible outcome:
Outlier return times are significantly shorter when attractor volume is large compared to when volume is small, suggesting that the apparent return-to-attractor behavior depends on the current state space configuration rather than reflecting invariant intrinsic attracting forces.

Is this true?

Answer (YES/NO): NO